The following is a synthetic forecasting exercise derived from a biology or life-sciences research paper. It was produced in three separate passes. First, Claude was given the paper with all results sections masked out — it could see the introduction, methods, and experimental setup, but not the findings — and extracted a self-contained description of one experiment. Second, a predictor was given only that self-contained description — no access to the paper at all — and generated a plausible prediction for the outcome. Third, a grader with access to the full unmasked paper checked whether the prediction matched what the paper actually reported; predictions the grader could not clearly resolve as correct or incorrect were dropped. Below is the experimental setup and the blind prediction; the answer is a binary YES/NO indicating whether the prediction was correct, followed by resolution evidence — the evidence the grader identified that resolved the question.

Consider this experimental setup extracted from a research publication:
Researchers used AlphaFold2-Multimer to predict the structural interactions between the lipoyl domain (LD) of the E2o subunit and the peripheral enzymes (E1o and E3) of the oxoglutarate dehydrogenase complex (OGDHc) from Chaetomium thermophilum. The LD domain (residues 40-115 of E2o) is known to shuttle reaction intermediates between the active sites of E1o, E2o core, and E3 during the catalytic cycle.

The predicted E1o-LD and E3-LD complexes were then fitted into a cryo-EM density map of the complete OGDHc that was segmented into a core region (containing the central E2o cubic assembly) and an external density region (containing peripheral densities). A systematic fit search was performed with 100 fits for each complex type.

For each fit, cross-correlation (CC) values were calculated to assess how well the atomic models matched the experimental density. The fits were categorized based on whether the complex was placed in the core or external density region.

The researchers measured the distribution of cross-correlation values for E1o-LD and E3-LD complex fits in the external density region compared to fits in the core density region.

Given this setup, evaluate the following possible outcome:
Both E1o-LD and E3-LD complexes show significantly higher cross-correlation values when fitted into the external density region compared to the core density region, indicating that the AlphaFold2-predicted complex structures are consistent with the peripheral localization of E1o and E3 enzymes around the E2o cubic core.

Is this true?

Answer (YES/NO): YES